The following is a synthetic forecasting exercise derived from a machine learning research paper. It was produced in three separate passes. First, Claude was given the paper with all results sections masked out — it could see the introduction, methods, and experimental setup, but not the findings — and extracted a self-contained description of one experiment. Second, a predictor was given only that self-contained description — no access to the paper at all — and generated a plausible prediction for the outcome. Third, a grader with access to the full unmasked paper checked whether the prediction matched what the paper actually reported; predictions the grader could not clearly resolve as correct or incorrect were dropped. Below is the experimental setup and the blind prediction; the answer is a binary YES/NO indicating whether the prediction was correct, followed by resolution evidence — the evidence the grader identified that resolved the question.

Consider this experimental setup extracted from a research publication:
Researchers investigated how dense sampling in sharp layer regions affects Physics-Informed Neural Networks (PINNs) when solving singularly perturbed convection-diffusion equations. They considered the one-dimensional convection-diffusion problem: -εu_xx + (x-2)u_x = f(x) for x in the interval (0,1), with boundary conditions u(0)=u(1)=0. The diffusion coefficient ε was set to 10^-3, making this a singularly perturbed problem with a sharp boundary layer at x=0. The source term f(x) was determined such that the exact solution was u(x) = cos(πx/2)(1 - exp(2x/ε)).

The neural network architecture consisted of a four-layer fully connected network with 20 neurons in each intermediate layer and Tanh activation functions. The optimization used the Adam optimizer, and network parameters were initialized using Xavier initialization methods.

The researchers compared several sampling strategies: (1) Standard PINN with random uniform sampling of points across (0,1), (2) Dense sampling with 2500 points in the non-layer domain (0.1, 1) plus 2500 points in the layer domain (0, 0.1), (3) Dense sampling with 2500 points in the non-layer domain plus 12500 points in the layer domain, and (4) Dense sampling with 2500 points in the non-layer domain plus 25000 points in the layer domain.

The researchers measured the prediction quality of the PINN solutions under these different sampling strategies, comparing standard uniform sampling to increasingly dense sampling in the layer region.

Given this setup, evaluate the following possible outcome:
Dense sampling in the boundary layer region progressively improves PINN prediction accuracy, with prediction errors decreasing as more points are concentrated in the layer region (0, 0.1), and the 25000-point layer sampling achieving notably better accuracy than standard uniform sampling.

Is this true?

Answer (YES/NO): NO